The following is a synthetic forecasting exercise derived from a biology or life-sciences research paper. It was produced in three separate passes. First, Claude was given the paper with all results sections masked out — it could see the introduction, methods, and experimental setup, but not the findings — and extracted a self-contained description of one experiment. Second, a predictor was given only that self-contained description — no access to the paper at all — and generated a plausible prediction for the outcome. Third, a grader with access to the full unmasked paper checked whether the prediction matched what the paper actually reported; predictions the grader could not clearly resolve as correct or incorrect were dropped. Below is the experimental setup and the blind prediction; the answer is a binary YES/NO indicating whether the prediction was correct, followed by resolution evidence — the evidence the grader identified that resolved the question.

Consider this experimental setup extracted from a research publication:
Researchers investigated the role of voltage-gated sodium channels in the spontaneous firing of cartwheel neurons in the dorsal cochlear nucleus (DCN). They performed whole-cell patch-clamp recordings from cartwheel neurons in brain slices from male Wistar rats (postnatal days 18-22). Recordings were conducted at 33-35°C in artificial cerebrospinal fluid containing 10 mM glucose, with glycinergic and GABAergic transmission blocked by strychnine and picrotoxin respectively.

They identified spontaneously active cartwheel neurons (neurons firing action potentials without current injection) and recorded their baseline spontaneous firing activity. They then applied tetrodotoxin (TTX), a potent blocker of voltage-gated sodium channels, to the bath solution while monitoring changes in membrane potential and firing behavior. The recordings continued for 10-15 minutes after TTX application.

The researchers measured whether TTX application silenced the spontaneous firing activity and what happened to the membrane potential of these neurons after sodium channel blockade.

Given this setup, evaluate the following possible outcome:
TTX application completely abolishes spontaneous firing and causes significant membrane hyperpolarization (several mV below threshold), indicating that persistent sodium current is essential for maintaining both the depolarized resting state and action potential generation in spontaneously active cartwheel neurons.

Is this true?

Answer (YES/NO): NO